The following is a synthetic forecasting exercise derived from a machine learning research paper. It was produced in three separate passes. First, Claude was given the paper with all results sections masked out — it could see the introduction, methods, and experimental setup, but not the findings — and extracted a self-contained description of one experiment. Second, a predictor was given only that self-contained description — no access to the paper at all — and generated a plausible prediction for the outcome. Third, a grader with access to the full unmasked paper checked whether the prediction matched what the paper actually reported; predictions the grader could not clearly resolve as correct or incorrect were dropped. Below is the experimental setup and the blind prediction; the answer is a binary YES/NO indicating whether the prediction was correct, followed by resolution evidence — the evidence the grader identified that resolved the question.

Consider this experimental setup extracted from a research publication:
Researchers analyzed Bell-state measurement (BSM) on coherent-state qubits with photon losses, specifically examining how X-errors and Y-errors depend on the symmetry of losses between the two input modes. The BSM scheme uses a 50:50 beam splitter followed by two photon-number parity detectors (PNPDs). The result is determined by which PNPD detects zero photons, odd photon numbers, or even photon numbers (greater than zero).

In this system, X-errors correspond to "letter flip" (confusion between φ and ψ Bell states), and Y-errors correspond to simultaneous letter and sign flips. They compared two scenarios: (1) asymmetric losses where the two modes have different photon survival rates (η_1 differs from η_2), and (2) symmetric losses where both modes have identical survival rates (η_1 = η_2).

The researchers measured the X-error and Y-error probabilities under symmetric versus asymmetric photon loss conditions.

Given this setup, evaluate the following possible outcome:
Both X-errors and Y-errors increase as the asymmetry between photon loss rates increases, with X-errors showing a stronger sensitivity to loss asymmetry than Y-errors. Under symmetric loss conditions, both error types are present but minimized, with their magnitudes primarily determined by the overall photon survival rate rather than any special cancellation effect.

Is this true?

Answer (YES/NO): NO